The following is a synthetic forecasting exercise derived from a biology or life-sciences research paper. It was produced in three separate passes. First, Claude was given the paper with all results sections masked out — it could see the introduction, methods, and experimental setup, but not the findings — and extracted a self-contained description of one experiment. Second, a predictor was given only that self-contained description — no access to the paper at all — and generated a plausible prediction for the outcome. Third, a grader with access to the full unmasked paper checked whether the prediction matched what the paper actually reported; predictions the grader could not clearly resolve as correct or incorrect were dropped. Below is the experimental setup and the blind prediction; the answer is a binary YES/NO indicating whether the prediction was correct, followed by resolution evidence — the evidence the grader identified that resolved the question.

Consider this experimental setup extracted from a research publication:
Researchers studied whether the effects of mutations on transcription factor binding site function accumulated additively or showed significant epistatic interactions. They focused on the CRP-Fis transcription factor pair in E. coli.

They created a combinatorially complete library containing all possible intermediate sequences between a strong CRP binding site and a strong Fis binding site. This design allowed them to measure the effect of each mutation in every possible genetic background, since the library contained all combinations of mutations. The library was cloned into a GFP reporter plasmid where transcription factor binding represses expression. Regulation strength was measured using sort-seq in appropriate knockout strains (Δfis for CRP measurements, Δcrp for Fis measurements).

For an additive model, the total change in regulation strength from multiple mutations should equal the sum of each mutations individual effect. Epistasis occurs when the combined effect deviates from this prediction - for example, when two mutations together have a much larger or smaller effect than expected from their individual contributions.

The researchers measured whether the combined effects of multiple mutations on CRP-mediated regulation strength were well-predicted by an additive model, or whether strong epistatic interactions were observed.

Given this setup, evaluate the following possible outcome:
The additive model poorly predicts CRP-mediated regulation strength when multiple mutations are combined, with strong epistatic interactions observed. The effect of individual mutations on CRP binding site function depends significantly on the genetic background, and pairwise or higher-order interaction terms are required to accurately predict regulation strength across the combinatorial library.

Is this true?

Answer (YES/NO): NO